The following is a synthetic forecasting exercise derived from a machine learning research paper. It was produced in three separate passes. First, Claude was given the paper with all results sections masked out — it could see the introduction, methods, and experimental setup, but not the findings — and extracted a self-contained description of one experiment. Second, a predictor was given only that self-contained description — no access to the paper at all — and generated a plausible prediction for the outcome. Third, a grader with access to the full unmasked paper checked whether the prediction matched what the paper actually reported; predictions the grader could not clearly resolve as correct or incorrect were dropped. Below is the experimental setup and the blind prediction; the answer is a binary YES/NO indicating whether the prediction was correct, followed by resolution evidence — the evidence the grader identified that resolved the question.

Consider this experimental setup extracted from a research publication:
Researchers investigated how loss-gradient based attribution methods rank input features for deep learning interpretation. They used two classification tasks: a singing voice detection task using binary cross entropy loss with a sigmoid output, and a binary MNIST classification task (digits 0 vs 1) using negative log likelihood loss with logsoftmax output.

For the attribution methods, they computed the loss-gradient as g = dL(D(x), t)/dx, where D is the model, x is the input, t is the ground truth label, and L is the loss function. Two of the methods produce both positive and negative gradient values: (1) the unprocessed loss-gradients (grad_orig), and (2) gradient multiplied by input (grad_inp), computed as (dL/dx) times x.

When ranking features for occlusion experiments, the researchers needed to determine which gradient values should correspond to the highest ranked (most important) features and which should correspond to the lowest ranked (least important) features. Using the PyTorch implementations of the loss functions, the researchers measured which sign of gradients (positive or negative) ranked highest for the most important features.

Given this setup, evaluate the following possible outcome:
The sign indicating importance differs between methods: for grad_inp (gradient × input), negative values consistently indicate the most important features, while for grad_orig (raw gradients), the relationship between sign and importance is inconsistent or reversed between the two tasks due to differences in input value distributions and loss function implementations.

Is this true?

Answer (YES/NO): NO